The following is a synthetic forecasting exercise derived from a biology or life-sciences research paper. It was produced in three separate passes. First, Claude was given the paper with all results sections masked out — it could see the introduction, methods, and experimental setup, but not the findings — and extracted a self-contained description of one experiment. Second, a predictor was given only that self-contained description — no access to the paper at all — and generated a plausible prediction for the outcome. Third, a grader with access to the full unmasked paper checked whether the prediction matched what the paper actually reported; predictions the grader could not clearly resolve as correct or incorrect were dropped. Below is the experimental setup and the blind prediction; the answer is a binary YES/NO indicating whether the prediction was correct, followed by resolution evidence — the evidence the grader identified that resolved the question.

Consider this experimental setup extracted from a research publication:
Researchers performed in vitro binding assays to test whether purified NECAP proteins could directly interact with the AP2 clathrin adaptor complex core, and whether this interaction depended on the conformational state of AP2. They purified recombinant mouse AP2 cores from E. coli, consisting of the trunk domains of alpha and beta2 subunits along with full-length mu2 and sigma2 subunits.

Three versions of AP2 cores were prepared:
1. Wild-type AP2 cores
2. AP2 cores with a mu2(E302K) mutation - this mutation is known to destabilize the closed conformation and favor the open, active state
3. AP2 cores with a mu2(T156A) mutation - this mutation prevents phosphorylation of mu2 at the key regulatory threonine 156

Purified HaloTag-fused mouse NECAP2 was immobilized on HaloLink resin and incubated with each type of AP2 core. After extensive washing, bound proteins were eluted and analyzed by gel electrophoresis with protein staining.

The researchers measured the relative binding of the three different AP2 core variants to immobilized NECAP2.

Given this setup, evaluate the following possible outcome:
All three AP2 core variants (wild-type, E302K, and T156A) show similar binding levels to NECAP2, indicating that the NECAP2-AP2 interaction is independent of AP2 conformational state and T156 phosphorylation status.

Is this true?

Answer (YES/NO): NO